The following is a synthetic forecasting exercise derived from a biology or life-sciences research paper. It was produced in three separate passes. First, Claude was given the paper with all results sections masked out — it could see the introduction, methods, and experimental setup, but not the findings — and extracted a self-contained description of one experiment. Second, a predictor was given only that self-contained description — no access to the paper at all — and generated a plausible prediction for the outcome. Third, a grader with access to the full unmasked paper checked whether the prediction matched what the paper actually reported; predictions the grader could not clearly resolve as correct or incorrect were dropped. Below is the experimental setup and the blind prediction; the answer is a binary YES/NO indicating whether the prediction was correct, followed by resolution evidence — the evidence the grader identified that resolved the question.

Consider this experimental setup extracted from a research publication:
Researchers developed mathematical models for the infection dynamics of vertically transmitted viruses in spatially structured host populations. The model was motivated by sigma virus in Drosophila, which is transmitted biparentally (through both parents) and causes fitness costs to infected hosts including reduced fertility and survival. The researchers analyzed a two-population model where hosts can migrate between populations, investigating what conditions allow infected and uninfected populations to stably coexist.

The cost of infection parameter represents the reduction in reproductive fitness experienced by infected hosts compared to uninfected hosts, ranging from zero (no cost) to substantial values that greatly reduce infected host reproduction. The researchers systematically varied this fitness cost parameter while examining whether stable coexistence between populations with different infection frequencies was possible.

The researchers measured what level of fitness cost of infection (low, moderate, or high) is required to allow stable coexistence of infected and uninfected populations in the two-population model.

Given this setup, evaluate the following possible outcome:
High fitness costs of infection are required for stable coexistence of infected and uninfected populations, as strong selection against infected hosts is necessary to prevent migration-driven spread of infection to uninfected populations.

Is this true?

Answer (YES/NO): NO